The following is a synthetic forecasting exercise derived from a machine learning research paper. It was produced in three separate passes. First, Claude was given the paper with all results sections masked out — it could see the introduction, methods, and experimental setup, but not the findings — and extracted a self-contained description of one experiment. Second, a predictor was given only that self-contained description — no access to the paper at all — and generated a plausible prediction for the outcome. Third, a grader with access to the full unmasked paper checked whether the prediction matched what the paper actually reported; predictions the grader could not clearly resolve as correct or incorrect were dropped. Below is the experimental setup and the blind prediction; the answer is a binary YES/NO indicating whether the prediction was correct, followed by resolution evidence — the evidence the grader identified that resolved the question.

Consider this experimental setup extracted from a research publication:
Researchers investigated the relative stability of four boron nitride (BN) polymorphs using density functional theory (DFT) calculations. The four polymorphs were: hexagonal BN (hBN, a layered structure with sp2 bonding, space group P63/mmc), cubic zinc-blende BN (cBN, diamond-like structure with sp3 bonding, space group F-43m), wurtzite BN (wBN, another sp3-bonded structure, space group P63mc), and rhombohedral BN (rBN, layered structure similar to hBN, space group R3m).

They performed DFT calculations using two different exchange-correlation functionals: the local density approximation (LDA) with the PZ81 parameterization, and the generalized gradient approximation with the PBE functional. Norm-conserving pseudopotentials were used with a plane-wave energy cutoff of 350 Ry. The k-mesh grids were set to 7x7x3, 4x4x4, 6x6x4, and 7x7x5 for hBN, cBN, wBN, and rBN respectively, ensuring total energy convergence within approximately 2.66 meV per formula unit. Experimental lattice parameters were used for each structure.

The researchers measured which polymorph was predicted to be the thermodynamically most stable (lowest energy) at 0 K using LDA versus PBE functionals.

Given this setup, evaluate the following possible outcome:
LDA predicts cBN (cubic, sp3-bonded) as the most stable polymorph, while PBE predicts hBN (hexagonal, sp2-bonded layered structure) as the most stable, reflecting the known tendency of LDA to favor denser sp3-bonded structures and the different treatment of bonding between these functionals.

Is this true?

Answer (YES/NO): YES